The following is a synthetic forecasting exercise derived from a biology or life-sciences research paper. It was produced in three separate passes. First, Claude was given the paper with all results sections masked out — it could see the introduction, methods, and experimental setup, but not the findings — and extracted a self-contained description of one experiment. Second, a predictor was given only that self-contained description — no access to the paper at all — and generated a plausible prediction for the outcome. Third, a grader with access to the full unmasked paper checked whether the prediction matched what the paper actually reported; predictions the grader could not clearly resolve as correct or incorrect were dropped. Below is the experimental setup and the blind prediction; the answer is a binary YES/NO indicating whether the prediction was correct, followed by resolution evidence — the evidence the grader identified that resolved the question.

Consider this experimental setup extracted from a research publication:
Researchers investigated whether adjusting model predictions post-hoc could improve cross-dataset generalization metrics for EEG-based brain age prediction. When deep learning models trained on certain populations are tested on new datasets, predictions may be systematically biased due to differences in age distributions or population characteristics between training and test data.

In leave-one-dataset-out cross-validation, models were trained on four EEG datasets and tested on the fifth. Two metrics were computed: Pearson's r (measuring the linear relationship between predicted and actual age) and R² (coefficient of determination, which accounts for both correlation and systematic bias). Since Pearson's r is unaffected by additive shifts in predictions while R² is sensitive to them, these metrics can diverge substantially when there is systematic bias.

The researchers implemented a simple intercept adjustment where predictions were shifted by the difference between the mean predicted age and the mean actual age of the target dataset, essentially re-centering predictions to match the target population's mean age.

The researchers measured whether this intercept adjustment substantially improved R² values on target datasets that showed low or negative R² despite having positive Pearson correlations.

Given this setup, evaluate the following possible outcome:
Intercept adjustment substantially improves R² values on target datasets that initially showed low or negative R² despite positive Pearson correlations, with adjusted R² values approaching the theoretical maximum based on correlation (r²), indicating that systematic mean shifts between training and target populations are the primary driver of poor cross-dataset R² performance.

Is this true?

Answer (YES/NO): NO